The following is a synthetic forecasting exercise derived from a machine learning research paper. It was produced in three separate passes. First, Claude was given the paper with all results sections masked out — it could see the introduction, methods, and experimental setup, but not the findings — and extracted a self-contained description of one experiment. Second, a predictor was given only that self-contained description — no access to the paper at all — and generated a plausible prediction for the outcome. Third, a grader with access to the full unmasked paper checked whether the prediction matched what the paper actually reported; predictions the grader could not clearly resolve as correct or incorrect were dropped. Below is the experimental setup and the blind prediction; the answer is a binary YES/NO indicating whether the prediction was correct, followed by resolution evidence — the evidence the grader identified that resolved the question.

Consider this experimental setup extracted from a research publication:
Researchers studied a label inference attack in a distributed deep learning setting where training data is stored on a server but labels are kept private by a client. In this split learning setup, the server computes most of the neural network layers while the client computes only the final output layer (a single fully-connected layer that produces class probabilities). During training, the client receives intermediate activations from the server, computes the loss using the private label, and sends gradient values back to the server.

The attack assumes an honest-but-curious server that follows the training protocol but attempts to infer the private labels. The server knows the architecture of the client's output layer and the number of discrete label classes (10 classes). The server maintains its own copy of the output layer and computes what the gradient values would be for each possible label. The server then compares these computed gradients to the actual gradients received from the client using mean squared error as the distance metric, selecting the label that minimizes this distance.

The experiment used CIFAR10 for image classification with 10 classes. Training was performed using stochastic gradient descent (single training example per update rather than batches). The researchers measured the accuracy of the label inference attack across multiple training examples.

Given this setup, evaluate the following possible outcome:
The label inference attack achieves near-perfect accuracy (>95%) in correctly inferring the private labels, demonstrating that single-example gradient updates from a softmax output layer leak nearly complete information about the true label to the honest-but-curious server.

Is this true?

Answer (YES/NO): YES